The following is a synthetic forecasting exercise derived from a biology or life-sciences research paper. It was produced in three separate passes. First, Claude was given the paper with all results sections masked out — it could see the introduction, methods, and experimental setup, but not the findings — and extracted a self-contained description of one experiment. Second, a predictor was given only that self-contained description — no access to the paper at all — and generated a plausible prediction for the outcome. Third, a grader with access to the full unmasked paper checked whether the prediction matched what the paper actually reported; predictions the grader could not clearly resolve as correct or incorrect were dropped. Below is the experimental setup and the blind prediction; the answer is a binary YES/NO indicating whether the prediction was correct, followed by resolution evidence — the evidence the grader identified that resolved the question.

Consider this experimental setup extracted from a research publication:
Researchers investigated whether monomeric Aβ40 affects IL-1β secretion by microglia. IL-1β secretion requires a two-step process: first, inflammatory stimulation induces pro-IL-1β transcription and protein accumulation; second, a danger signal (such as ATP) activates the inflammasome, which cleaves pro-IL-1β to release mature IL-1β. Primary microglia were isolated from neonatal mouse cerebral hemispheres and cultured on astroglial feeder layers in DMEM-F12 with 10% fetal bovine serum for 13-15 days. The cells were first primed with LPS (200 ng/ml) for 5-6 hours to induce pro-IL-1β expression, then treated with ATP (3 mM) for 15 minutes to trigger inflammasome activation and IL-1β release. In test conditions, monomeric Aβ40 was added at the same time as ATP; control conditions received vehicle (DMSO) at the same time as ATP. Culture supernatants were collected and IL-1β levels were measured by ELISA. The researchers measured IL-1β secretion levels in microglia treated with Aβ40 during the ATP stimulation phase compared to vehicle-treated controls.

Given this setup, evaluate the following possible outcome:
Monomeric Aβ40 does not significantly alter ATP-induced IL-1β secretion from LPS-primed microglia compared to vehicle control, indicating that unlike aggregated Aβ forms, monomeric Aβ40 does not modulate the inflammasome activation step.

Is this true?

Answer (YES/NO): NO